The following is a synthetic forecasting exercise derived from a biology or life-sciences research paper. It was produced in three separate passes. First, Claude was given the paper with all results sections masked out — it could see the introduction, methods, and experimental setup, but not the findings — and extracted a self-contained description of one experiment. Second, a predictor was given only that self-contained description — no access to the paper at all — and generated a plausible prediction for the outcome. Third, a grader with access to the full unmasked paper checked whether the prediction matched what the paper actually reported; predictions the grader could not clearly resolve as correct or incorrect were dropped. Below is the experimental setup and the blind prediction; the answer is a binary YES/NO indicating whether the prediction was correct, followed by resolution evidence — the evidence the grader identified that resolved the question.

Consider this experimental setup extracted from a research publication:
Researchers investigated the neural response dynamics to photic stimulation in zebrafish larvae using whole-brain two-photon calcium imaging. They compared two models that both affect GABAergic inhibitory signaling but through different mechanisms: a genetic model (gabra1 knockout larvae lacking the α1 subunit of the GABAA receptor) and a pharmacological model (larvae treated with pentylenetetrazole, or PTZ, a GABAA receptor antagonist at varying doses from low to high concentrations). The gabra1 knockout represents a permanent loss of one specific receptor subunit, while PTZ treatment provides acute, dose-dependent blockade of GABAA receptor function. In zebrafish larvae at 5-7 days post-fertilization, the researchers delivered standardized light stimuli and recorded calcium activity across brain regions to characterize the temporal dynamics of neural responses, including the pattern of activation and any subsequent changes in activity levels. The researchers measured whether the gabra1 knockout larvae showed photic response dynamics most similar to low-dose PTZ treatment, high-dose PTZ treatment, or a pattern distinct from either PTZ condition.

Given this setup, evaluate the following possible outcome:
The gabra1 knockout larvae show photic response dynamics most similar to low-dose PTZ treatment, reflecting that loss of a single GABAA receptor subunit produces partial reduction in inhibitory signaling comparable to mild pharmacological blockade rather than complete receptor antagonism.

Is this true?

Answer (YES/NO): YES